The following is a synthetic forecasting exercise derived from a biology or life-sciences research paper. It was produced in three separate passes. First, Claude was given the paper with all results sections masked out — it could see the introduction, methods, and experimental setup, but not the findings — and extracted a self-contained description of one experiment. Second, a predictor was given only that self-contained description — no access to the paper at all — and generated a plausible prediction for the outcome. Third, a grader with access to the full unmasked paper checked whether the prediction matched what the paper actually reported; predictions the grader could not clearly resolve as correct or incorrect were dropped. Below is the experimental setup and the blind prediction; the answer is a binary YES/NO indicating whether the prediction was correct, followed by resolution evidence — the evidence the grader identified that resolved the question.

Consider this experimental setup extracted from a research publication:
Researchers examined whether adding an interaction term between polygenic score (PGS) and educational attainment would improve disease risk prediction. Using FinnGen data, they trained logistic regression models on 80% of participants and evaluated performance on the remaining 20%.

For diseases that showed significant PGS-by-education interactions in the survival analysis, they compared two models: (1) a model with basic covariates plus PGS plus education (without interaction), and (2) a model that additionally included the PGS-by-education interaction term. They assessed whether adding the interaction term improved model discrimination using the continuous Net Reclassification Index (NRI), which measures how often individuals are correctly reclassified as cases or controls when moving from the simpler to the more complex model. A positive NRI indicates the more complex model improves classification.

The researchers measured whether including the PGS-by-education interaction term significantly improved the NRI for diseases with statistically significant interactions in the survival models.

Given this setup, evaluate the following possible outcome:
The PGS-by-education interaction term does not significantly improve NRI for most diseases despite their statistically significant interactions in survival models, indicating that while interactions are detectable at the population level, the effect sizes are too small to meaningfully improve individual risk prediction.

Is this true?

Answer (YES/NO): YES